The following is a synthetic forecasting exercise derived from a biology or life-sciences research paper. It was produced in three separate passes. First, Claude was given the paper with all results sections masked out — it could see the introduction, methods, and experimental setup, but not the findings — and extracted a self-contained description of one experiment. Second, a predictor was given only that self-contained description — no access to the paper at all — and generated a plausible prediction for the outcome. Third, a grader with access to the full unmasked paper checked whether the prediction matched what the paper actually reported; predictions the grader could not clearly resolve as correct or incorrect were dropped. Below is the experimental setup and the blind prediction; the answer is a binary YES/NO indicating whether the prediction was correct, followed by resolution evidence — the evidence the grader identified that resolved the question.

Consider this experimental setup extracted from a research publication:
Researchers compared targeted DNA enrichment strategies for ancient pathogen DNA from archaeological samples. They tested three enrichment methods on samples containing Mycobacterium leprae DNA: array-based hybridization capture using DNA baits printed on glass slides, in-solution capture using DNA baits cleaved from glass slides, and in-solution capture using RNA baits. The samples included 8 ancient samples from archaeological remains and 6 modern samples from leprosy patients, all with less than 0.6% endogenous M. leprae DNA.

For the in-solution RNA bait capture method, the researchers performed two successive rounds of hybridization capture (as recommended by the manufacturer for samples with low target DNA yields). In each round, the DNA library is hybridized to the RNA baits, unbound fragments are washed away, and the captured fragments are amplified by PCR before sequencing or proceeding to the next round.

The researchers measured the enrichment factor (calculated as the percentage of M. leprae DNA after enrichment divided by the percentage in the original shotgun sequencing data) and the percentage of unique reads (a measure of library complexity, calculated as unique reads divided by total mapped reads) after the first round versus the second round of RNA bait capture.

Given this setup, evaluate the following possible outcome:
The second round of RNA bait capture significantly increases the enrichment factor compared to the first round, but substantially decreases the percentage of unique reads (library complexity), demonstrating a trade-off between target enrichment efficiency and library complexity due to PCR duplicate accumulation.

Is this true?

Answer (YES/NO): YES